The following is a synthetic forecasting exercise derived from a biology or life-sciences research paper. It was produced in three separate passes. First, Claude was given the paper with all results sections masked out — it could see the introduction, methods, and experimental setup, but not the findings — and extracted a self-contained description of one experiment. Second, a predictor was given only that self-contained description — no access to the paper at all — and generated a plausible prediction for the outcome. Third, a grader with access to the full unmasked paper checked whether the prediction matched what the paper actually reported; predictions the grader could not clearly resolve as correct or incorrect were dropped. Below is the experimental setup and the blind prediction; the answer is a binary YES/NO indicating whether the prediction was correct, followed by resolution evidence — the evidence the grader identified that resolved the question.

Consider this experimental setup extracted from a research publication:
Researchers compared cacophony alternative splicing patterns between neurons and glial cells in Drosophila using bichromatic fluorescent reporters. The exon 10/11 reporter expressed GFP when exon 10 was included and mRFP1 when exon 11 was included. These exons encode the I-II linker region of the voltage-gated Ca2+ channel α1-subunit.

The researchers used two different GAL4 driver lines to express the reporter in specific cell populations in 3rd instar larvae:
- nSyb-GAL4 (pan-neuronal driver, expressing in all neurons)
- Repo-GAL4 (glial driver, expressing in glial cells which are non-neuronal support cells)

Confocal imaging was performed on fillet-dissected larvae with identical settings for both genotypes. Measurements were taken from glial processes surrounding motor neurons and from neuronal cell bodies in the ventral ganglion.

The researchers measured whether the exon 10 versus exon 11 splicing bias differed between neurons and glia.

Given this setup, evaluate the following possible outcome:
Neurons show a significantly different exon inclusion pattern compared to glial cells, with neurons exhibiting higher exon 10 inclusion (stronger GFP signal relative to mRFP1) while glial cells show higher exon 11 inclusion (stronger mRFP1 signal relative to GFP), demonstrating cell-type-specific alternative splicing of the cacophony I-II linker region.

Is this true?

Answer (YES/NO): NO